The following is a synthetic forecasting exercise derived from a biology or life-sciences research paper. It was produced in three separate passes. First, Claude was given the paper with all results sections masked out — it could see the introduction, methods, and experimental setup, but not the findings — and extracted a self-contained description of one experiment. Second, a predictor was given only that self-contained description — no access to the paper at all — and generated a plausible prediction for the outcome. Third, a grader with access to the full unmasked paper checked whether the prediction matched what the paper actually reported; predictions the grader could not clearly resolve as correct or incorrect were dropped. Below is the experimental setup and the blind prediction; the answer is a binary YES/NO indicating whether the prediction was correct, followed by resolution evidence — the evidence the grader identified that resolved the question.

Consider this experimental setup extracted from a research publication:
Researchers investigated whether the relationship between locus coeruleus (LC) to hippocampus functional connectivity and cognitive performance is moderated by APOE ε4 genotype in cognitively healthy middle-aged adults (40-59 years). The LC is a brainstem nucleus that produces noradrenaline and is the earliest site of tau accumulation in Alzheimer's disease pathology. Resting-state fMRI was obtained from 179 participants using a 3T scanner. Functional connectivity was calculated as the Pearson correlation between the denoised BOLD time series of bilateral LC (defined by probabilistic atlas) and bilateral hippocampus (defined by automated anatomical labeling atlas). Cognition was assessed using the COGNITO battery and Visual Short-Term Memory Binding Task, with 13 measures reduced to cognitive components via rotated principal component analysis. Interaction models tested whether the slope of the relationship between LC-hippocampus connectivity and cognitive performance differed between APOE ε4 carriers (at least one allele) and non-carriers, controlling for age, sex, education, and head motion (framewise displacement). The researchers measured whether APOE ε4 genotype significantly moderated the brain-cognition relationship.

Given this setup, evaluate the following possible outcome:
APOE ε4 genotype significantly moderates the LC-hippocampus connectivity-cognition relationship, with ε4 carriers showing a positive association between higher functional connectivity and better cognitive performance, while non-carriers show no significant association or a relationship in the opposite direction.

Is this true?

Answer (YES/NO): NO